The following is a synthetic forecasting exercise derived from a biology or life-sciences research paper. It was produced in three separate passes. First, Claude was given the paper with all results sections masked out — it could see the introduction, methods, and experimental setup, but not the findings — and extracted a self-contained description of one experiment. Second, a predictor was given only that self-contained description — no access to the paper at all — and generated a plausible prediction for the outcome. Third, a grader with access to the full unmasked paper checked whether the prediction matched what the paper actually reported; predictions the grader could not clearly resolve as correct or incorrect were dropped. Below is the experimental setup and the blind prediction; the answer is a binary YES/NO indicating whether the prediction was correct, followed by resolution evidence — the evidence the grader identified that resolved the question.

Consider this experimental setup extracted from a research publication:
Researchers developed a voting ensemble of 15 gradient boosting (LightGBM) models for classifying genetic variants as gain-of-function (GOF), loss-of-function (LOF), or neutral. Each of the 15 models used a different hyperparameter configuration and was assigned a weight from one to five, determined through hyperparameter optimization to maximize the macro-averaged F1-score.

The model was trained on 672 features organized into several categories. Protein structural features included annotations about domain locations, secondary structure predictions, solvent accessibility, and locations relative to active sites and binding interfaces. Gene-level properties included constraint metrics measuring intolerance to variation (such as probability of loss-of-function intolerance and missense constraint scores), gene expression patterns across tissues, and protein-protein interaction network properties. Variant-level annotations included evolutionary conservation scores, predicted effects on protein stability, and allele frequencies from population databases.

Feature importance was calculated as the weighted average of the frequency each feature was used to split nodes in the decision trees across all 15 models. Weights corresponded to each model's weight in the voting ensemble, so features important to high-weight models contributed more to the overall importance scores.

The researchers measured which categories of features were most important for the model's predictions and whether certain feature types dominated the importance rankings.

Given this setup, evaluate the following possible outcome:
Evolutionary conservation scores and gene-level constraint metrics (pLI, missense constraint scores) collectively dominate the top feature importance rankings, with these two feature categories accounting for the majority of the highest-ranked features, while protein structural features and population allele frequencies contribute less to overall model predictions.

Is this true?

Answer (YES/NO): NO